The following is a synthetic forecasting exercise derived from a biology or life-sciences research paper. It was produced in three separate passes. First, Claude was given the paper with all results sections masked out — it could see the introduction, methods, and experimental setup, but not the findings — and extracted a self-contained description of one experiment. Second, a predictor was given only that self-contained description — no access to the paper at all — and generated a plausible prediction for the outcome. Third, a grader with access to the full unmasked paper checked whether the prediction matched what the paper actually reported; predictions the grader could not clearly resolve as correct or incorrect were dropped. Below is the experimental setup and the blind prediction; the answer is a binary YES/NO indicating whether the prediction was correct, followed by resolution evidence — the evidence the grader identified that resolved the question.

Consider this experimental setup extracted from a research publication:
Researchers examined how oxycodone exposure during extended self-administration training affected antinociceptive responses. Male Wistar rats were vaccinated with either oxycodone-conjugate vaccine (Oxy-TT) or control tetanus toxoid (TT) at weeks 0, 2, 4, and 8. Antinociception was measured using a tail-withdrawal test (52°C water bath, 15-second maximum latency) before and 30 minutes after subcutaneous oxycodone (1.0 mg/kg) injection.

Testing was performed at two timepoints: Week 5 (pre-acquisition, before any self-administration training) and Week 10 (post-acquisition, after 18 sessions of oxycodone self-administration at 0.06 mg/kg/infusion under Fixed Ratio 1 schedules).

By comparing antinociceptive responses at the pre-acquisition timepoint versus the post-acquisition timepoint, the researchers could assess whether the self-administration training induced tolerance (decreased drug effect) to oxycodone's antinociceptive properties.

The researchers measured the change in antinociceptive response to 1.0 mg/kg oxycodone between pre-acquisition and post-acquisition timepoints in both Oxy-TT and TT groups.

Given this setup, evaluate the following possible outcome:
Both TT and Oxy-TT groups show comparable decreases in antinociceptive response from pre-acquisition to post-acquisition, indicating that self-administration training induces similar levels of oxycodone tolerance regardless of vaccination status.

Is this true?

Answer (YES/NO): YES